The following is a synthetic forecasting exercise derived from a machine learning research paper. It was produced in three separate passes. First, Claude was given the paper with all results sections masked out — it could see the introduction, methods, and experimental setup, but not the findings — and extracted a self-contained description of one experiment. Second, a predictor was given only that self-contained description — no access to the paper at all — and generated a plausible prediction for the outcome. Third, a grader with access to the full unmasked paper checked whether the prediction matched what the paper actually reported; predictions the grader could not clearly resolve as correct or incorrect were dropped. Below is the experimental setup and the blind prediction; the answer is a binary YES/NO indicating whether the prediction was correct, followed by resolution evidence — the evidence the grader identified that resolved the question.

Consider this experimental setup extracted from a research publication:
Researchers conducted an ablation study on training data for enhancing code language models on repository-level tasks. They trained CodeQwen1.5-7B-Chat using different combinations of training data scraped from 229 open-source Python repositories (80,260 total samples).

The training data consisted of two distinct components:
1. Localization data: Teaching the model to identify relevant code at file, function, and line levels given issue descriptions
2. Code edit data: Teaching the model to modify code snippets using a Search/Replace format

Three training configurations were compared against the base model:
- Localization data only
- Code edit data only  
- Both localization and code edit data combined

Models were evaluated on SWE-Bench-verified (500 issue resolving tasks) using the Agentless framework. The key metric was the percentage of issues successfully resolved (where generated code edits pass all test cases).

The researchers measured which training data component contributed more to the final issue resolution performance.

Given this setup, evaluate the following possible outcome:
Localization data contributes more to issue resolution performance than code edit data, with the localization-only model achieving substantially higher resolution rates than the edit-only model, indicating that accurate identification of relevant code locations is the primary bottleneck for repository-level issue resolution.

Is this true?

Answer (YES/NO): YES